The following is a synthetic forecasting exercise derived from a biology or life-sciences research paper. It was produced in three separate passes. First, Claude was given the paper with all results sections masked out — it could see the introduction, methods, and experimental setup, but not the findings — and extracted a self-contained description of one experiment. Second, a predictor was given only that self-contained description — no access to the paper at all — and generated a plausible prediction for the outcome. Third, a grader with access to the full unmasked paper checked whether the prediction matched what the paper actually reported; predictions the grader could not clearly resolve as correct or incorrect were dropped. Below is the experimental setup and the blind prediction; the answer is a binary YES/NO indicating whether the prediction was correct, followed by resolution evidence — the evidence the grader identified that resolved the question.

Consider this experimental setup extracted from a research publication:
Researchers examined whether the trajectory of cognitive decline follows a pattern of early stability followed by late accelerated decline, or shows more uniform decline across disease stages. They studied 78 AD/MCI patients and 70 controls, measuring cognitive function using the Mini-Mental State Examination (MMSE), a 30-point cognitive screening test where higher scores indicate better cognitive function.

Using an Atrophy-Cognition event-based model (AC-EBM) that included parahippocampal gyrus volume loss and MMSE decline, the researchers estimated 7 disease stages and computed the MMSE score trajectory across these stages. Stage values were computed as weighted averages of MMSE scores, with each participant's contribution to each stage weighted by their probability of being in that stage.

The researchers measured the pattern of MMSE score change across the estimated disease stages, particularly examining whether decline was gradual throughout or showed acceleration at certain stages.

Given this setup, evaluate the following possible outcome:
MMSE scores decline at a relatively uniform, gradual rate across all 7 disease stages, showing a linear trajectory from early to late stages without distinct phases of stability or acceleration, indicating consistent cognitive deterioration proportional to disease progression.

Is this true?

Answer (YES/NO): NO